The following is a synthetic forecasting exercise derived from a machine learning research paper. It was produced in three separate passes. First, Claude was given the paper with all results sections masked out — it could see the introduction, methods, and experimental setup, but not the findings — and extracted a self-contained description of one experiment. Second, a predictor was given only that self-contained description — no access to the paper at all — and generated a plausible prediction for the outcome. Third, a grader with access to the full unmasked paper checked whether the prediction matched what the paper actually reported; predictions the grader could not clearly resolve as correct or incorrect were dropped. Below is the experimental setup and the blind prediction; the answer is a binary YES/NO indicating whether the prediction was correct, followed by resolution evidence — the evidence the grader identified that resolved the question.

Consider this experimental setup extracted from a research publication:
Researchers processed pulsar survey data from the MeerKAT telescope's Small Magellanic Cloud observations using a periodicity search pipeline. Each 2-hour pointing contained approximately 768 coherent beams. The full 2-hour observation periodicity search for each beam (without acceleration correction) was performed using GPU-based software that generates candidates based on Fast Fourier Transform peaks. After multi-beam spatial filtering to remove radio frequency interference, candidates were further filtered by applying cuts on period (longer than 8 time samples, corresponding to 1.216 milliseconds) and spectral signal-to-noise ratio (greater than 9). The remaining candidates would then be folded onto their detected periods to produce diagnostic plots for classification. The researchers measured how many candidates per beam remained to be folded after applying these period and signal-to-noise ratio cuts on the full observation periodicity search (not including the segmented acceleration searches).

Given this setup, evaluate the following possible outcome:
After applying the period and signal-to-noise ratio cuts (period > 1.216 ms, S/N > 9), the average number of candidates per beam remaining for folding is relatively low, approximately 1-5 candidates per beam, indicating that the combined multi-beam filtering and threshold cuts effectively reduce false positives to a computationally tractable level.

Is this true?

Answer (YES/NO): NO